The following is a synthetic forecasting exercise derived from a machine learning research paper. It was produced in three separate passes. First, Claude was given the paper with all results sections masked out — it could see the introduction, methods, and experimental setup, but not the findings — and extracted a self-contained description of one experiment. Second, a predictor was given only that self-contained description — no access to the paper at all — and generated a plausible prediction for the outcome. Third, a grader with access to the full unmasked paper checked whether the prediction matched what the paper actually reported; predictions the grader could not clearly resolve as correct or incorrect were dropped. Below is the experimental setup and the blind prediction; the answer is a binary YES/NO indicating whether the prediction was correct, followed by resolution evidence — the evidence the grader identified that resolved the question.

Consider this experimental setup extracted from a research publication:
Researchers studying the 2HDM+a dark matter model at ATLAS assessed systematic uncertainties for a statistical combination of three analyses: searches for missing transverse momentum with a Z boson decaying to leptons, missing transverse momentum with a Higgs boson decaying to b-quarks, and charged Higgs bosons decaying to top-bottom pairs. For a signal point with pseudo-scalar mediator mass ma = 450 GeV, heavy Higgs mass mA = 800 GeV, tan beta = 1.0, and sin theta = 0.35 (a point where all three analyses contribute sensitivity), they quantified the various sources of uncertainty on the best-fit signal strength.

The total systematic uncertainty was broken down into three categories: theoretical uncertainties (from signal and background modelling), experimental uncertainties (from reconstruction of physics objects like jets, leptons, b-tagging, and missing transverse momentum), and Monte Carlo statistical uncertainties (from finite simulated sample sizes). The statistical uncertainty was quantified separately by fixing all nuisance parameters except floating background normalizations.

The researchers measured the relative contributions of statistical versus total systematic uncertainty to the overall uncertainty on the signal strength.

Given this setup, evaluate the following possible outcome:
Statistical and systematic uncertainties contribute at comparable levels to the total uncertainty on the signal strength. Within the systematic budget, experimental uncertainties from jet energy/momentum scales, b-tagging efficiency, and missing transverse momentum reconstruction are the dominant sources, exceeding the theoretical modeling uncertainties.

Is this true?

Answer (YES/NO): YES